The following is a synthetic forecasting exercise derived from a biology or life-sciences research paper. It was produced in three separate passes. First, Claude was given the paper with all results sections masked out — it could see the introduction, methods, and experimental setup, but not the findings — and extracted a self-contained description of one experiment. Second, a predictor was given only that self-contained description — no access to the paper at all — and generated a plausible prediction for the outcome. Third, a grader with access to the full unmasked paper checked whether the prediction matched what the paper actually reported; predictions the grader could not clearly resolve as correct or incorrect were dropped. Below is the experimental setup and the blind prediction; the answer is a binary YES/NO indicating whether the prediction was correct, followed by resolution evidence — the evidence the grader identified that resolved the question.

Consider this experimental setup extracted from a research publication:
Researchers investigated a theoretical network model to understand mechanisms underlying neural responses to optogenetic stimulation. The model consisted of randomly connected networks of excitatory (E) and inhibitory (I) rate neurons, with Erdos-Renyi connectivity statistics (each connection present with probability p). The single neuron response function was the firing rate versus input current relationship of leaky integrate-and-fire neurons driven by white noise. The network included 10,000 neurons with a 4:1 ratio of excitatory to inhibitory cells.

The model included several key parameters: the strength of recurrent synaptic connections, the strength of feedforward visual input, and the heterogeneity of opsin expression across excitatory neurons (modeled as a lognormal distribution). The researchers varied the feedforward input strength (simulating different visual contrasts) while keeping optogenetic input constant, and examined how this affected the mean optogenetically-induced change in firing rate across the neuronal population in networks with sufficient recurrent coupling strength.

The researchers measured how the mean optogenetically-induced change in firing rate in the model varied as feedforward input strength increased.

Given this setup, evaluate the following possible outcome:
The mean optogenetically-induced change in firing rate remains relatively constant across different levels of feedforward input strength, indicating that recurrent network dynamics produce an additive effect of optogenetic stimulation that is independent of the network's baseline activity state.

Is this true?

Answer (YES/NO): NO